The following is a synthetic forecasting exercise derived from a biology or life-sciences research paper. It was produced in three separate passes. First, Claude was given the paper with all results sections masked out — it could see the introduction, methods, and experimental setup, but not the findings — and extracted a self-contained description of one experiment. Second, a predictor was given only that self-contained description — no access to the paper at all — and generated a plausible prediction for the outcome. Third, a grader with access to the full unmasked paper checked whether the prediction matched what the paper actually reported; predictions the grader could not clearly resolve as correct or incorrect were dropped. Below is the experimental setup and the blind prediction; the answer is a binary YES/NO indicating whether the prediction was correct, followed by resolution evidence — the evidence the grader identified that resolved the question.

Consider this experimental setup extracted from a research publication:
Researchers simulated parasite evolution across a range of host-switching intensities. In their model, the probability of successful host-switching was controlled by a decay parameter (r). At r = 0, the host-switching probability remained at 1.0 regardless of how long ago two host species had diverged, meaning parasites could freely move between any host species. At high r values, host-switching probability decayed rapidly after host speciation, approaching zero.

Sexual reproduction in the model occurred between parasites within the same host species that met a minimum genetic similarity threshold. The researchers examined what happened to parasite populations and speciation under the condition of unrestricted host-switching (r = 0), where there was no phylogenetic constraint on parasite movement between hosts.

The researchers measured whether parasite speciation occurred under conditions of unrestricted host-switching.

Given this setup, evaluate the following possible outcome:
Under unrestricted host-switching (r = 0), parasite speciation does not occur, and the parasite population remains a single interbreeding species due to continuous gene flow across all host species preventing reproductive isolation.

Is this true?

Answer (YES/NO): YES